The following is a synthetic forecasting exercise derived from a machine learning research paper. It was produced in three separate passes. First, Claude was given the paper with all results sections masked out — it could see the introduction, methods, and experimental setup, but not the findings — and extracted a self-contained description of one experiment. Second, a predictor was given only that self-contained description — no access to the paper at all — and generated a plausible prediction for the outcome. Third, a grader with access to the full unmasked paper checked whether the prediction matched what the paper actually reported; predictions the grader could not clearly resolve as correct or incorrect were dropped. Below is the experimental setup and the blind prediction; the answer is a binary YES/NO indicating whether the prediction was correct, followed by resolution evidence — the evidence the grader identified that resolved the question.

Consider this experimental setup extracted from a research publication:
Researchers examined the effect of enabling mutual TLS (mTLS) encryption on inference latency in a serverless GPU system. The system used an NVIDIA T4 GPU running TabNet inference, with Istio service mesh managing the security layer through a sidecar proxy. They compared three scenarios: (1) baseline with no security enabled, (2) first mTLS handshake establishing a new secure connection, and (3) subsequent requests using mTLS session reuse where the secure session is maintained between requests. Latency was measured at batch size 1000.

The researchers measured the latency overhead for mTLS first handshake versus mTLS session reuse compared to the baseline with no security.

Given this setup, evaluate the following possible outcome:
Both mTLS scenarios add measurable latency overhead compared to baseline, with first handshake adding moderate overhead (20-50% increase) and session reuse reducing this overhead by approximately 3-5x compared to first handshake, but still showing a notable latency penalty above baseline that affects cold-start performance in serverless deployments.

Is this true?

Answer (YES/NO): NO